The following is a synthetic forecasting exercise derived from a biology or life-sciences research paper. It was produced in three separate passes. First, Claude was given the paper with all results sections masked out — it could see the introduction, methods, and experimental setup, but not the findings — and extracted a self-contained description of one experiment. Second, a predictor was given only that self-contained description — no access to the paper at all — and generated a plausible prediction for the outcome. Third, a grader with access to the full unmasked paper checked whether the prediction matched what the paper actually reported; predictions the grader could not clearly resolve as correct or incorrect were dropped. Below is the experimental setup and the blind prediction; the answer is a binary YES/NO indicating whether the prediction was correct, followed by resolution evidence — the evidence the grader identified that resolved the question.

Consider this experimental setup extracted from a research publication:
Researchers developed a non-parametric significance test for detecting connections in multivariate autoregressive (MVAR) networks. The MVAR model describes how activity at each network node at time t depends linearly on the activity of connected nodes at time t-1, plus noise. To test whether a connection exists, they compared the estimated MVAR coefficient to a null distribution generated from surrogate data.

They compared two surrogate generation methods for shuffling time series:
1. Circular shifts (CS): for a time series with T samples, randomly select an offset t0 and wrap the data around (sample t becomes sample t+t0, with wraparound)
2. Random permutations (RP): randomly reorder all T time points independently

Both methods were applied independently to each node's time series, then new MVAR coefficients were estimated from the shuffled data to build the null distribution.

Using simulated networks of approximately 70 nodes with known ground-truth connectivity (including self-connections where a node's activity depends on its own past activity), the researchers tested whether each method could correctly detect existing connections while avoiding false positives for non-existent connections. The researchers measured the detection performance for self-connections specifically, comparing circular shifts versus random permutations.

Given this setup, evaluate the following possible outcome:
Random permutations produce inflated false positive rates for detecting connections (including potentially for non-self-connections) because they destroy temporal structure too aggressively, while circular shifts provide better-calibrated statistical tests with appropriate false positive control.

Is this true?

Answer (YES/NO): NO